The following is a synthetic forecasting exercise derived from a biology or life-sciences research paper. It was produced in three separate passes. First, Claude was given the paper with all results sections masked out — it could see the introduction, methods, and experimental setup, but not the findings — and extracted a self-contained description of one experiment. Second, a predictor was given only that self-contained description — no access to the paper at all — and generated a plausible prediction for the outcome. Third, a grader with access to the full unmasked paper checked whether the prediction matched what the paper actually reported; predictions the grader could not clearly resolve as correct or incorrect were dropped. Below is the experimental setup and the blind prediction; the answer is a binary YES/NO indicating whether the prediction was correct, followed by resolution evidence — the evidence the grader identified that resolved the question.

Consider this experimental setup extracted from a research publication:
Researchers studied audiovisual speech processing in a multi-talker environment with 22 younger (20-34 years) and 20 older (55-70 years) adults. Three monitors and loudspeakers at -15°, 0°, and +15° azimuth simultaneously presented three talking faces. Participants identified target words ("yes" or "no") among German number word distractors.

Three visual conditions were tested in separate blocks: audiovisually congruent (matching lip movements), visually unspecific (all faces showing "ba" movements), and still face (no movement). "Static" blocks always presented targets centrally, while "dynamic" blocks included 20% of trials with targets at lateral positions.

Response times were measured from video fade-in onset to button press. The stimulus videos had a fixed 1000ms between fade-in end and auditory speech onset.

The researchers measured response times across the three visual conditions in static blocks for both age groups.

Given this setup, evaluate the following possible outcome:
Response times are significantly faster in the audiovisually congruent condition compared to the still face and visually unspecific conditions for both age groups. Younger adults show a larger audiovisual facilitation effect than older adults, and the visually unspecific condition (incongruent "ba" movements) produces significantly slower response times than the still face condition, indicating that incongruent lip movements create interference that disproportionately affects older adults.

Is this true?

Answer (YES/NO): NO